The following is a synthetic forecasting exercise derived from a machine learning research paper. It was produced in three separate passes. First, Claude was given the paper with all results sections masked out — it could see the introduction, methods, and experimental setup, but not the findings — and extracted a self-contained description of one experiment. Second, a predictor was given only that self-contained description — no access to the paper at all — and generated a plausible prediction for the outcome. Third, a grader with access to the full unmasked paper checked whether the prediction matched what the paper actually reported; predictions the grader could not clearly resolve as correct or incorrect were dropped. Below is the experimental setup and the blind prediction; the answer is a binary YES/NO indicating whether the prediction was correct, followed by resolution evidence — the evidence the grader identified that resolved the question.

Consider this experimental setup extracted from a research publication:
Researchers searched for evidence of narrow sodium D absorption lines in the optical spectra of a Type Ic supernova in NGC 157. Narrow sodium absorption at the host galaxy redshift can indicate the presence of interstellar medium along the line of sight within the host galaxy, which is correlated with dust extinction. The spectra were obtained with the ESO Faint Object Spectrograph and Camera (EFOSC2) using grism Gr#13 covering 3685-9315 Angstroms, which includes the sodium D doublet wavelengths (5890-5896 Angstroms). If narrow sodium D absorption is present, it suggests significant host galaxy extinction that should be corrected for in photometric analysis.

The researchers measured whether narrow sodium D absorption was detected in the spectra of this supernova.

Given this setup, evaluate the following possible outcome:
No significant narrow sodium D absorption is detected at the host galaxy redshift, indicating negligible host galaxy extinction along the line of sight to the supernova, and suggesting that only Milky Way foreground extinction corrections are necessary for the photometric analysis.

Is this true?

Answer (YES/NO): YES